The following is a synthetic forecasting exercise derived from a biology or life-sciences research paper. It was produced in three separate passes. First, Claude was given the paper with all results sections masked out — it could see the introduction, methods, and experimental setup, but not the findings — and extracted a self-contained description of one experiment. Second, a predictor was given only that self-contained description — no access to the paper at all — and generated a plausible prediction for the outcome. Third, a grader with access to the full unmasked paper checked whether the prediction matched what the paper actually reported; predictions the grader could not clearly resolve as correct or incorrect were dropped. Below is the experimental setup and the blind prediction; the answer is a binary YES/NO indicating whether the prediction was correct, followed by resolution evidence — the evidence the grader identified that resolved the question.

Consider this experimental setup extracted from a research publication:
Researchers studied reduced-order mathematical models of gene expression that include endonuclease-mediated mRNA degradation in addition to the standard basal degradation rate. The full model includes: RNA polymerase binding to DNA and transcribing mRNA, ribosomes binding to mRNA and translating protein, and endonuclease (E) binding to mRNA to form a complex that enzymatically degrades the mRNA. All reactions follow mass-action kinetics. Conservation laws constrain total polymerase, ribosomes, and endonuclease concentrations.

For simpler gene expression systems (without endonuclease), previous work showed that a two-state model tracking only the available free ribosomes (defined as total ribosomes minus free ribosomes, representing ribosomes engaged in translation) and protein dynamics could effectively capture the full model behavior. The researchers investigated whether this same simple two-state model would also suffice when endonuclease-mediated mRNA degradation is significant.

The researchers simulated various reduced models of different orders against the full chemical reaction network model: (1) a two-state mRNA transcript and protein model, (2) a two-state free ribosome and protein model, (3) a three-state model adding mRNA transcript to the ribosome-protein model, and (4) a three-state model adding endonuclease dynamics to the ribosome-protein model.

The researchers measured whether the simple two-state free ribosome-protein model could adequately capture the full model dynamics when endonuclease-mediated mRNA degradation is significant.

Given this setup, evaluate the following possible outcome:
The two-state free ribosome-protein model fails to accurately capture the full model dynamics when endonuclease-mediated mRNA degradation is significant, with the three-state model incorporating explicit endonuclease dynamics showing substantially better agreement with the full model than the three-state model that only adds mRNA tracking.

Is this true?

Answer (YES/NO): NO